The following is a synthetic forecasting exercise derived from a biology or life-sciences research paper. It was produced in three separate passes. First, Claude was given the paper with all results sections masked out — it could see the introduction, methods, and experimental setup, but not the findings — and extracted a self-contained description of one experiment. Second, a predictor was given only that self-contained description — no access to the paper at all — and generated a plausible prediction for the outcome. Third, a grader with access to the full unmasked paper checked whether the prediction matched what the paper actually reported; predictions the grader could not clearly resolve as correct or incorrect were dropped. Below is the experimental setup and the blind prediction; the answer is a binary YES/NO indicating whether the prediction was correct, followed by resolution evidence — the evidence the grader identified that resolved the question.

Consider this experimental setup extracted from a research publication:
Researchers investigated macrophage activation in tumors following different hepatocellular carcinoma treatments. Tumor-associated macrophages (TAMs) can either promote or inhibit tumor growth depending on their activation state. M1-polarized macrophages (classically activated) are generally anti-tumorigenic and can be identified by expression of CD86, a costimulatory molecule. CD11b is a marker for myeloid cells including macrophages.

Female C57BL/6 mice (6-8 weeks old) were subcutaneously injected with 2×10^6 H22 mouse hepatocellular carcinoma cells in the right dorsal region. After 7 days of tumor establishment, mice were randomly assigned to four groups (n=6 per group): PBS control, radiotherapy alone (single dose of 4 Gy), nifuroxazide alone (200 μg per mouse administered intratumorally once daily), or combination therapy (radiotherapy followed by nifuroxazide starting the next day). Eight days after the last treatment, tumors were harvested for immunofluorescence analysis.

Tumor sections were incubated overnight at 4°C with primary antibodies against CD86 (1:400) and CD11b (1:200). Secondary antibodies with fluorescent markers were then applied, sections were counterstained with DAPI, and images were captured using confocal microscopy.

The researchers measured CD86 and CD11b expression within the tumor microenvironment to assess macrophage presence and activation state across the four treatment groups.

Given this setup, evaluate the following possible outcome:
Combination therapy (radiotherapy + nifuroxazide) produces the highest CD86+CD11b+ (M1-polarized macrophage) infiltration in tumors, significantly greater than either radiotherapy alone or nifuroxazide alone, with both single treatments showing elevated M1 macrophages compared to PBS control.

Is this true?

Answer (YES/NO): NO